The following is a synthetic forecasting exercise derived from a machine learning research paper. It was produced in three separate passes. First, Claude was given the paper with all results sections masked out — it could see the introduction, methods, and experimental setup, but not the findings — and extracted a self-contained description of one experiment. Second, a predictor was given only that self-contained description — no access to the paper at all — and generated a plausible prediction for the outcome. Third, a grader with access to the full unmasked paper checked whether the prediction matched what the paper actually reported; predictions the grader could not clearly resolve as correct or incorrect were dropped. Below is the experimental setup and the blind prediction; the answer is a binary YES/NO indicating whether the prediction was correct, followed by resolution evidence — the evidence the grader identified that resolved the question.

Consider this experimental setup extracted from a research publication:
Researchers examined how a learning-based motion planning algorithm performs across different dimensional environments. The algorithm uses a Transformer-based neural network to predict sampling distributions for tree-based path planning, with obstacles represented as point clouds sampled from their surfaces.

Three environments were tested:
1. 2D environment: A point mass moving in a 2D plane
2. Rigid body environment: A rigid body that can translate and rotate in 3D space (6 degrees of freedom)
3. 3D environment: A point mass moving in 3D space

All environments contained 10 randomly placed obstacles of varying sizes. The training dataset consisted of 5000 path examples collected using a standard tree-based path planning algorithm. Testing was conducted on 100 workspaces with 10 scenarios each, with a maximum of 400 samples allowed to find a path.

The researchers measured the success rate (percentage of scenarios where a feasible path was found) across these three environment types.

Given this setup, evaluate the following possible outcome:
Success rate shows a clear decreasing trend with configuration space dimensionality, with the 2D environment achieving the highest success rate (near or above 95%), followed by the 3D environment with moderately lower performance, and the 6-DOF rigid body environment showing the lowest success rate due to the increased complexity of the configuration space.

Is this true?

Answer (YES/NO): NO